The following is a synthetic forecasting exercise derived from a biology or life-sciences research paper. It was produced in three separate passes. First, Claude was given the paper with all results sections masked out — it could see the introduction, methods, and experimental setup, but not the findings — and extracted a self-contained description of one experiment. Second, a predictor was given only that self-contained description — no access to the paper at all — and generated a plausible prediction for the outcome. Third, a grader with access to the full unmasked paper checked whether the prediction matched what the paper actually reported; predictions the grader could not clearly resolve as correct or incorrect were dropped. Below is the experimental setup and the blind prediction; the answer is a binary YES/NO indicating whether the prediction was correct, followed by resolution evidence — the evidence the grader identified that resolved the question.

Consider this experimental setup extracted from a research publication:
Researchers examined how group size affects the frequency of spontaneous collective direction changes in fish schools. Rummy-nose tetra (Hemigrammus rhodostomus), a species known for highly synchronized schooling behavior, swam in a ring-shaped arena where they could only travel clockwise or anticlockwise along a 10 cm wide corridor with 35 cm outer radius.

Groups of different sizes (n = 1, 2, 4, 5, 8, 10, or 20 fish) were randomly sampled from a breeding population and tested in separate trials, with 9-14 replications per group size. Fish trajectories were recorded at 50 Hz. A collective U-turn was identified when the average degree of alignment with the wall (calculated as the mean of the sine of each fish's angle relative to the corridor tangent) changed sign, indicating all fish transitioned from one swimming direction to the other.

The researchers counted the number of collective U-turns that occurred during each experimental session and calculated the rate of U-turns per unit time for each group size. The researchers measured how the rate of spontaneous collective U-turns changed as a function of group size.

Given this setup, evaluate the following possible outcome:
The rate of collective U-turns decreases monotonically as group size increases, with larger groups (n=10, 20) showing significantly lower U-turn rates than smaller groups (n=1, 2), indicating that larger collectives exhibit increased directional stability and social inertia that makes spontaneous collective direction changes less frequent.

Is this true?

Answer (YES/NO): YES